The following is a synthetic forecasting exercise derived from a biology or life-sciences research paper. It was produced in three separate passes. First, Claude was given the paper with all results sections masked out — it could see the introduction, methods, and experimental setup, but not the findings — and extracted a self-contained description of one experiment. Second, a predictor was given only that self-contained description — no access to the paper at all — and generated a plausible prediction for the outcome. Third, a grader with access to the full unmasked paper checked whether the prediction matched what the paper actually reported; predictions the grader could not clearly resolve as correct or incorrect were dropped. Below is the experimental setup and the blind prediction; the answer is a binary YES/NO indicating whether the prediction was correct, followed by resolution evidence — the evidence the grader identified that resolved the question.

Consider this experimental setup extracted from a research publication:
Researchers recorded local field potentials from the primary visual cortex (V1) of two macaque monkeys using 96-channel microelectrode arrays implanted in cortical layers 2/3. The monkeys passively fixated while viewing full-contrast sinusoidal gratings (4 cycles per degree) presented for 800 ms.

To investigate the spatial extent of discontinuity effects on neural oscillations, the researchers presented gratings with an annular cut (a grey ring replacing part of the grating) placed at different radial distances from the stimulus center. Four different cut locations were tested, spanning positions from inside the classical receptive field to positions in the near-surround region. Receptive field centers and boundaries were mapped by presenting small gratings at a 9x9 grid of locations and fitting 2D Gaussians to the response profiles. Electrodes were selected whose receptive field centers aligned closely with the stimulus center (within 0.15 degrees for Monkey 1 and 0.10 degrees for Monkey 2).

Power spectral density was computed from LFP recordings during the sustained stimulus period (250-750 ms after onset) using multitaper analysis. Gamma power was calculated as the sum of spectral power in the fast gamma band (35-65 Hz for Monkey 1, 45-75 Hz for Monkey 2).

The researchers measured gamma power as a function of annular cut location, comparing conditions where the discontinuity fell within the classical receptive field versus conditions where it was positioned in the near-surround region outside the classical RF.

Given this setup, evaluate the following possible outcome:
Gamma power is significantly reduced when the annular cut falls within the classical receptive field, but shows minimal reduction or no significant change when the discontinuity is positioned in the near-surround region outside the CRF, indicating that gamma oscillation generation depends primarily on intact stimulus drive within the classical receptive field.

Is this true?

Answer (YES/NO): NO